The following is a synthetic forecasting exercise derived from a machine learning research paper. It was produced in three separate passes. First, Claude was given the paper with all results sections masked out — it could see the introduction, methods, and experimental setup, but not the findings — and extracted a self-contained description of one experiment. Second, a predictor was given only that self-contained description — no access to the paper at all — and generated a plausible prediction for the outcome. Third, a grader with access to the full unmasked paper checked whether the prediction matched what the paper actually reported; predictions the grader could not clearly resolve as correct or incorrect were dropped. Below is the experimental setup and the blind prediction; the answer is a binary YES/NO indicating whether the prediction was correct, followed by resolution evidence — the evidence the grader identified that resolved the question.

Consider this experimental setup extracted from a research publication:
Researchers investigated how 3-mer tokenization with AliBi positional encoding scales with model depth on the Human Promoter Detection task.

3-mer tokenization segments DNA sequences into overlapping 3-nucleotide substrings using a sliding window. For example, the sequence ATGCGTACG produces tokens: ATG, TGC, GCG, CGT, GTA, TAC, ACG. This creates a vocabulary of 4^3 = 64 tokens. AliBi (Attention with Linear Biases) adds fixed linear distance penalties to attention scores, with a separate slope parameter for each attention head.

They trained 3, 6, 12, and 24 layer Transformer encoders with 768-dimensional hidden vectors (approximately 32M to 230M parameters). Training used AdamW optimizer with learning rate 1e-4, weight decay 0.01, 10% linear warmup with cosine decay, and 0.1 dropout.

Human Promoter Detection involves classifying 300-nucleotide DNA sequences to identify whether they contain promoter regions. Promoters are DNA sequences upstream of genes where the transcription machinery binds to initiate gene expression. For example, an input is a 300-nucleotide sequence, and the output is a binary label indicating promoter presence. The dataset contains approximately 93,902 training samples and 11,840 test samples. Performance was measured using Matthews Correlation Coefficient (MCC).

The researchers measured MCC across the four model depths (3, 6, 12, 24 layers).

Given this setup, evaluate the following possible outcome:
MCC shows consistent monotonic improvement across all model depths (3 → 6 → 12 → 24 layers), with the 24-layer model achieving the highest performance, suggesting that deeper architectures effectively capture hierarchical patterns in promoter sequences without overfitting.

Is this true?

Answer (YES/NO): NO